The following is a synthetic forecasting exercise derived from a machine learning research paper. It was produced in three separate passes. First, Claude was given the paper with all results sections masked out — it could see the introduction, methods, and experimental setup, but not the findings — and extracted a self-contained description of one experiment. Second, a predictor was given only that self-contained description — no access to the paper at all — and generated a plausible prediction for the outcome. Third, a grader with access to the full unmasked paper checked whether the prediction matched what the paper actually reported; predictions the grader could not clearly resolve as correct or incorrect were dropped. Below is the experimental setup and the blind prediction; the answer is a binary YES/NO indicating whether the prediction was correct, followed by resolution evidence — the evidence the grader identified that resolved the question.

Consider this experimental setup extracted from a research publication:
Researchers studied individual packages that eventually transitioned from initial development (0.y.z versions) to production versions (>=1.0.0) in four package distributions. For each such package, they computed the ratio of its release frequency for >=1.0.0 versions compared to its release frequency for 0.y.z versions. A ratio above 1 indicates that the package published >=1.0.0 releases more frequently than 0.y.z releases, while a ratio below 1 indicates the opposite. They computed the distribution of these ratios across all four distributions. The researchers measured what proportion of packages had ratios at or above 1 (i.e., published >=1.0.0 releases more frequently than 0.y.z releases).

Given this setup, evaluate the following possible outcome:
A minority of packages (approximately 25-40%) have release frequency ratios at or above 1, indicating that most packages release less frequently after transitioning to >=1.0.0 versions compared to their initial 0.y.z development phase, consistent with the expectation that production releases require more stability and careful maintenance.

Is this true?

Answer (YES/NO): NO